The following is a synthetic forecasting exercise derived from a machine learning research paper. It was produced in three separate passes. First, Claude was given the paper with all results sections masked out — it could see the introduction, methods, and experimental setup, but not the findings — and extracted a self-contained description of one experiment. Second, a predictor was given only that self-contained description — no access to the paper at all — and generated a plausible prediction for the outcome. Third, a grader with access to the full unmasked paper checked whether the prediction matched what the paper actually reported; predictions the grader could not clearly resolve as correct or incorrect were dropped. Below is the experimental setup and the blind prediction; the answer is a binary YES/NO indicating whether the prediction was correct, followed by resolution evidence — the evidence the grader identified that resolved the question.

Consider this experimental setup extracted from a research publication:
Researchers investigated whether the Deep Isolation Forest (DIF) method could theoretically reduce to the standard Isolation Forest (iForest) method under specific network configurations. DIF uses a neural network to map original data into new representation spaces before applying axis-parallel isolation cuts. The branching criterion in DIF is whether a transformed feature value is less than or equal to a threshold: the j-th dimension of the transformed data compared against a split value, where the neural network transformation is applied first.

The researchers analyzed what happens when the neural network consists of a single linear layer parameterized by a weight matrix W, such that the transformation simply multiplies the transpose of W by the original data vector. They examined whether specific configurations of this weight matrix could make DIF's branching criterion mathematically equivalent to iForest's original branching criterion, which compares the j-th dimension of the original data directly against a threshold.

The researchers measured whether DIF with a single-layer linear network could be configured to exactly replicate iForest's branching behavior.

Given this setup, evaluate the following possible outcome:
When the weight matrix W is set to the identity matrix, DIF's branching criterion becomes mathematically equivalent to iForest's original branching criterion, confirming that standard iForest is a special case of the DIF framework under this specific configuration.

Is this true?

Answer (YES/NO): YES